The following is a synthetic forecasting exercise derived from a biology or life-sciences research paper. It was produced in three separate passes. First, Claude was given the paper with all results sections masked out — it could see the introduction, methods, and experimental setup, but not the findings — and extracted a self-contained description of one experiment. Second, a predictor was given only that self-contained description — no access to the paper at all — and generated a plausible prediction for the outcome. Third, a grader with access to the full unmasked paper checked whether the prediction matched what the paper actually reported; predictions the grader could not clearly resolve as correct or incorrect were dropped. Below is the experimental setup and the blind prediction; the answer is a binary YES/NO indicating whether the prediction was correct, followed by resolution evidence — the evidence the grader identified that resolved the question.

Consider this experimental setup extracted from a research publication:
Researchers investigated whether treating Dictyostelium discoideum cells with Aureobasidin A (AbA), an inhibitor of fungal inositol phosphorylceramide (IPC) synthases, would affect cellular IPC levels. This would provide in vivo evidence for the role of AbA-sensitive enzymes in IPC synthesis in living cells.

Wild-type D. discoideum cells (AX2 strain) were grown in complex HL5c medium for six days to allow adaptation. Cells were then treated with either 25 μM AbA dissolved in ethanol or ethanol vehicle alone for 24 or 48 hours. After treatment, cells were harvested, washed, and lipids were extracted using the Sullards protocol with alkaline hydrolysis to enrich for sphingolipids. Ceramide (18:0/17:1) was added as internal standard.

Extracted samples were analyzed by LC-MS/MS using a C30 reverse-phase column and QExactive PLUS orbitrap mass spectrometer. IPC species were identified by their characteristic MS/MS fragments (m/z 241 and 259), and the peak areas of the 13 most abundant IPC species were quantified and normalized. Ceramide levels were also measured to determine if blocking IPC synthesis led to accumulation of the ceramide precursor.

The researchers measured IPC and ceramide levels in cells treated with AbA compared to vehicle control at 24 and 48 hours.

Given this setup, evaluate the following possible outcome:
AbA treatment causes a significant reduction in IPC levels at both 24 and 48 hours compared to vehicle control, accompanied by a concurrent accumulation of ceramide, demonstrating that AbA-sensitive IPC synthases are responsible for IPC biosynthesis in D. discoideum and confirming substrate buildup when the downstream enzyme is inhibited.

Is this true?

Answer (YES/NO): NO